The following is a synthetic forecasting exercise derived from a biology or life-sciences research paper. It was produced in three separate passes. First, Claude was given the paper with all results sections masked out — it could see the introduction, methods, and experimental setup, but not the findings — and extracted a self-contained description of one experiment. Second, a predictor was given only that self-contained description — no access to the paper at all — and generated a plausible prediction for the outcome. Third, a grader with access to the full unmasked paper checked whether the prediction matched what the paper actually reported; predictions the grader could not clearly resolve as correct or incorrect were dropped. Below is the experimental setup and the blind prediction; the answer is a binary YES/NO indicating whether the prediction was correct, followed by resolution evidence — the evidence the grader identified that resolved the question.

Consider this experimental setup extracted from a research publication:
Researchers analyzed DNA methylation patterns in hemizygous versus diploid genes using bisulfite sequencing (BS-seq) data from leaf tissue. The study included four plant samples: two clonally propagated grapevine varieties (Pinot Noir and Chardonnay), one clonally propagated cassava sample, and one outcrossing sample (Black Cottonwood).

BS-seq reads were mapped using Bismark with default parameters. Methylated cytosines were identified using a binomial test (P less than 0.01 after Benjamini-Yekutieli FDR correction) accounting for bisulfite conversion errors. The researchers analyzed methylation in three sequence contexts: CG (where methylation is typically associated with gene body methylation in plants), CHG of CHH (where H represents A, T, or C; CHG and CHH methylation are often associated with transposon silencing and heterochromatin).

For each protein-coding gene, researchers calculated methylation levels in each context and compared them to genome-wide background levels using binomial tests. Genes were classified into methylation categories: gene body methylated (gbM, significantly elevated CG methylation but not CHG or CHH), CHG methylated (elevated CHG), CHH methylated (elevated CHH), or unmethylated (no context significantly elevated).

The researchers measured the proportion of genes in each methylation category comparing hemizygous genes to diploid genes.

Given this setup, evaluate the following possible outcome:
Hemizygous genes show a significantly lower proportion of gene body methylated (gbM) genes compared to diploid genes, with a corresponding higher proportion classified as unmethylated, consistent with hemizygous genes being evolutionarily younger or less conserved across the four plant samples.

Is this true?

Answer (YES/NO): NO